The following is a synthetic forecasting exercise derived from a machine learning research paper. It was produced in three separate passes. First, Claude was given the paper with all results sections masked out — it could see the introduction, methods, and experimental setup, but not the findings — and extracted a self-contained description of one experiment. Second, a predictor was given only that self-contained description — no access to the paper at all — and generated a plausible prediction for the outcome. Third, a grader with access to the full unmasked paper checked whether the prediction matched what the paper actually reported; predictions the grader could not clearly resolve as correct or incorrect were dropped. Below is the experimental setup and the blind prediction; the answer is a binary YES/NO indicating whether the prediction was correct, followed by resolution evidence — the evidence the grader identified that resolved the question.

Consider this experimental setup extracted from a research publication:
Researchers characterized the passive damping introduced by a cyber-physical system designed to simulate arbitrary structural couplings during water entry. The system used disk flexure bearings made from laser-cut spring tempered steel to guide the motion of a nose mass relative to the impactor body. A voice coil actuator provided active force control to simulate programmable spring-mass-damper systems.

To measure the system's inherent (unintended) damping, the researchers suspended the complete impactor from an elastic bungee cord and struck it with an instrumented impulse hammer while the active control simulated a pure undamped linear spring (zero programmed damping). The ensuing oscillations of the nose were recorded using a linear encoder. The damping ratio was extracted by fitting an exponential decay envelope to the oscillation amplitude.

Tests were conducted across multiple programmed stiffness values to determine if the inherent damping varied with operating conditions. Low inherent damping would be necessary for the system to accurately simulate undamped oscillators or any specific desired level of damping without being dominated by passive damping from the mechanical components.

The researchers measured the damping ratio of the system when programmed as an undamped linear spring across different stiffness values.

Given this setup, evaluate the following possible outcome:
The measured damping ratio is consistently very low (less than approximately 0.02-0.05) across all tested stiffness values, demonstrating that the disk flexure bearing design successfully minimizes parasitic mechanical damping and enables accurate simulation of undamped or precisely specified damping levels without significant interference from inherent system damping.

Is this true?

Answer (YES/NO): YES